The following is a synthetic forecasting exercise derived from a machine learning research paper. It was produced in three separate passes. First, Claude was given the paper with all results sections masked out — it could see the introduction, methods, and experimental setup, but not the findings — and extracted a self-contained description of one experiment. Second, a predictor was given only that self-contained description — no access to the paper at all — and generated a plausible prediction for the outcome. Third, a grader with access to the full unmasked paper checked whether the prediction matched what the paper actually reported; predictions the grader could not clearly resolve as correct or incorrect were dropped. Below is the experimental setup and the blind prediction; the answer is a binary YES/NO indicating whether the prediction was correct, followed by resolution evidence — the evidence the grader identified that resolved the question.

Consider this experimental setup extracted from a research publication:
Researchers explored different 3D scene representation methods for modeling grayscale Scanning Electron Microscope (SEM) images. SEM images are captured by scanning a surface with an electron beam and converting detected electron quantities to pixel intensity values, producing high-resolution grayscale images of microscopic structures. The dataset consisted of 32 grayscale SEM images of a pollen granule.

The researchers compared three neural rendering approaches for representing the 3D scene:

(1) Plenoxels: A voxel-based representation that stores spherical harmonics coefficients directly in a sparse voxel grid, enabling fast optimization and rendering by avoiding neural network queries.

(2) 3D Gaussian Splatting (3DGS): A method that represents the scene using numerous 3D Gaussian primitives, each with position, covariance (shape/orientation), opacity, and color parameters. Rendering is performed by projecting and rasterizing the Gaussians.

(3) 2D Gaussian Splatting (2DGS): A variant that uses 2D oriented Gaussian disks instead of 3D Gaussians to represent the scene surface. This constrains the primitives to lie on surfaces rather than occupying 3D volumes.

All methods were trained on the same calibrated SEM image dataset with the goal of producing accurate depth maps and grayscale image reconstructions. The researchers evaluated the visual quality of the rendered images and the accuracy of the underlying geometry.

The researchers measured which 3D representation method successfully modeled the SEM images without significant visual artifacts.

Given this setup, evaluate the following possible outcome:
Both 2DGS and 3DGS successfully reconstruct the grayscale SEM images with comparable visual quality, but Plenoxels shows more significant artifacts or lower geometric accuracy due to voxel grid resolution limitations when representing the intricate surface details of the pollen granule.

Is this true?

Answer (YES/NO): NO